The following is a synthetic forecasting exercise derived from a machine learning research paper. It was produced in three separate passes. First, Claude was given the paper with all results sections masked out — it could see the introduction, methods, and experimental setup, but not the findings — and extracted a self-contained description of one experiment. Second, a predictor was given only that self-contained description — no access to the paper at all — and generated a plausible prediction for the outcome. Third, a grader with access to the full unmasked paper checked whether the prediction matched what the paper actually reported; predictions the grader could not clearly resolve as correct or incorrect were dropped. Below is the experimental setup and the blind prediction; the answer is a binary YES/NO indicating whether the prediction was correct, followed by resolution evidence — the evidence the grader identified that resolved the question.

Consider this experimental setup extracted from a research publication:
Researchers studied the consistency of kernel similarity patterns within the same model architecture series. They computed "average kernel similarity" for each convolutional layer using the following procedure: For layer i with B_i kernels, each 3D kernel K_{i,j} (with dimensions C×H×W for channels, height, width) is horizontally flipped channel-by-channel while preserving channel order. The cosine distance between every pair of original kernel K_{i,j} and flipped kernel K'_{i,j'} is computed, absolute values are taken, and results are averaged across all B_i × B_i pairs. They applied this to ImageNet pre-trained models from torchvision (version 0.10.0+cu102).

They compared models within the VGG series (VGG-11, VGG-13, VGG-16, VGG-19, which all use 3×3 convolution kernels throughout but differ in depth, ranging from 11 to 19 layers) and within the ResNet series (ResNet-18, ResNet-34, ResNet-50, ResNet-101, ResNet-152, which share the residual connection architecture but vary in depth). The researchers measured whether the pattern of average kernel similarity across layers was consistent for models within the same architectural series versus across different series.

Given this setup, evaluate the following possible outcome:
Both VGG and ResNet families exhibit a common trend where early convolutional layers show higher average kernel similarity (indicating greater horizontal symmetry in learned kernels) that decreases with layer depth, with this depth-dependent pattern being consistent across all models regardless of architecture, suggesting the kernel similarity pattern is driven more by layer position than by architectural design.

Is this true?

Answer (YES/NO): NO